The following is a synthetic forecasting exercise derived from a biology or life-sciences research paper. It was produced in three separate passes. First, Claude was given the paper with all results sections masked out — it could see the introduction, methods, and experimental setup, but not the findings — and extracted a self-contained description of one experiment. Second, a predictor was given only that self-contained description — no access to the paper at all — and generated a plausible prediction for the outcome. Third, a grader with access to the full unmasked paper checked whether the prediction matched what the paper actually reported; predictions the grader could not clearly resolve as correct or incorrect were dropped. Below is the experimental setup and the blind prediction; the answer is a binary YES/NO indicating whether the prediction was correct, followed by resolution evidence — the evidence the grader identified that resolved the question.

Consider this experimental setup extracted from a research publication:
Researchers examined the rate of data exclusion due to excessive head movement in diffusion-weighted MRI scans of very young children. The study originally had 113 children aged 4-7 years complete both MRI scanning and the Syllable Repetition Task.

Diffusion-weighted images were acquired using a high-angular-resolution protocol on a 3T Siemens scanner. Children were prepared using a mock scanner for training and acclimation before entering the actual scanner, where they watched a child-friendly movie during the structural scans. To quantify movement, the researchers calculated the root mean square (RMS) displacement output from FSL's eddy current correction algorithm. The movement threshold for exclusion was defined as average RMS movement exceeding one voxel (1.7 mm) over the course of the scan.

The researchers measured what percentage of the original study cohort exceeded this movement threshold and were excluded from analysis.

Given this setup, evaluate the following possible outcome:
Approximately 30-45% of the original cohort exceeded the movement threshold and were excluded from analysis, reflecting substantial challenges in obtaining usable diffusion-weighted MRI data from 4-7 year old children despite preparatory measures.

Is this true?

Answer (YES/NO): NO